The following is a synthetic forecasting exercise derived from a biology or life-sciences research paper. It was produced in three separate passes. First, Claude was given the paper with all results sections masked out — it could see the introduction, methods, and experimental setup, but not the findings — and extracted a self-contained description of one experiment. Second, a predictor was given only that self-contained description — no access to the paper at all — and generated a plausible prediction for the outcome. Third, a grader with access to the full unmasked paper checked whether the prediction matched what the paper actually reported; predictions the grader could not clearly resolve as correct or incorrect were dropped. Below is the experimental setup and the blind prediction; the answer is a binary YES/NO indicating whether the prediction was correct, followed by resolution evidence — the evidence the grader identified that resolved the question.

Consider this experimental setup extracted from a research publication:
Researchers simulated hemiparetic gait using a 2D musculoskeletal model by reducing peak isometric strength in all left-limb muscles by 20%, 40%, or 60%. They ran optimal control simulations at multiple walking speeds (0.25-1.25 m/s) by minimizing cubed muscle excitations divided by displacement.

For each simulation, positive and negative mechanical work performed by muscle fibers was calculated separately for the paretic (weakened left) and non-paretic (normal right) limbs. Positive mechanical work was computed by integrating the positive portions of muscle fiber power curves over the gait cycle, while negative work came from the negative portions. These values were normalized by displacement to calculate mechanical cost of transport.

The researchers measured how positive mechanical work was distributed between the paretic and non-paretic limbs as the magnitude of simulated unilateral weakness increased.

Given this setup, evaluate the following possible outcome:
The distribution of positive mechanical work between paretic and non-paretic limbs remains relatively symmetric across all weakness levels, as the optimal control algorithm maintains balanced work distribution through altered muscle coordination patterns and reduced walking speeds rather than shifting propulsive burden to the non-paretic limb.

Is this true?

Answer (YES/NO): NO